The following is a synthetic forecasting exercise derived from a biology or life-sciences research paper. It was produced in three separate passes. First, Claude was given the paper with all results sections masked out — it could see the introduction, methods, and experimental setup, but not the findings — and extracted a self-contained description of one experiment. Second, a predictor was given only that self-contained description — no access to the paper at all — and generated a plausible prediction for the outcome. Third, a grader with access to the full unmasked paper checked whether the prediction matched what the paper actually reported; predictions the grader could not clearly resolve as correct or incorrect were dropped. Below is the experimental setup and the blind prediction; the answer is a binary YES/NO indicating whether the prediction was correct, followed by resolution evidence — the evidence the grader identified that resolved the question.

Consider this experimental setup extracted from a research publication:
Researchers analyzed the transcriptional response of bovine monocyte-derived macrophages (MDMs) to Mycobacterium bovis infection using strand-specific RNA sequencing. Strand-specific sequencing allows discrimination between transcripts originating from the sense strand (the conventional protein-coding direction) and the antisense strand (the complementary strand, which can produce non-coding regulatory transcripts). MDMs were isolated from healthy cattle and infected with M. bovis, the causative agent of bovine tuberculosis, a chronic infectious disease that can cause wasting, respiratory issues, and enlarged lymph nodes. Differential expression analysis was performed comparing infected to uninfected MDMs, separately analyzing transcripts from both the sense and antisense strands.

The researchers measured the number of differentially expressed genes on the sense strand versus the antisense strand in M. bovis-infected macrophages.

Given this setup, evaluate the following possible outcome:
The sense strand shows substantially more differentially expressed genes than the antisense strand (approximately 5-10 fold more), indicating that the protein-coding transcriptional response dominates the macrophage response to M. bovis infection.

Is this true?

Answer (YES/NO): NO